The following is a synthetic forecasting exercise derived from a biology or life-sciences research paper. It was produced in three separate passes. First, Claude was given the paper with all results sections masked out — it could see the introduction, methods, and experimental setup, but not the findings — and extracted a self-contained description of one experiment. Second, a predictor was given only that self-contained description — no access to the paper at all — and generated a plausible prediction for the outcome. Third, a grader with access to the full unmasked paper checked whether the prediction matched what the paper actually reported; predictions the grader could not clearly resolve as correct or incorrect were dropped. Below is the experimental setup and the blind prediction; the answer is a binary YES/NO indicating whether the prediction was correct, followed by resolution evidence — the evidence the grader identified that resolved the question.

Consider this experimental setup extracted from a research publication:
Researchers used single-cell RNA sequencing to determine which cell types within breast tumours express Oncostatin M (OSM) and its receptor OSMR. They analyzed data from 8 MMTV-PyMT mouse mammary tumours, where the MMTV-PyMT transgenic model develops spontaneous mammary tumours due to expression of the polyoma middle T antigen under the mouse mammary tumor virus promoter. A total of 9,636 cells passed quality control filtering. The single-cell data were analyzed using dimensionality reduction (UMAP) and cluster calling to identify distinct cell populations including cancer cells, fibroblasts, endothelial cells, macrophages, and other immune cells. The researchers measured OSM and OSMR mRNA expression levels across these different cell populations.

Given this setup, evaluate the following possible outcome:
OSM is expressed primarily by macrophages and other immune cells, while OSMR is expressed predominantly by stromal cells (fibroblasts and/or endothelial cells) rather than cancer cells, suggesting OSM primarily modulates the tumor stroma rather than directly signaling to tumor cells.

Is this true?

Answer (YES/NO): NO